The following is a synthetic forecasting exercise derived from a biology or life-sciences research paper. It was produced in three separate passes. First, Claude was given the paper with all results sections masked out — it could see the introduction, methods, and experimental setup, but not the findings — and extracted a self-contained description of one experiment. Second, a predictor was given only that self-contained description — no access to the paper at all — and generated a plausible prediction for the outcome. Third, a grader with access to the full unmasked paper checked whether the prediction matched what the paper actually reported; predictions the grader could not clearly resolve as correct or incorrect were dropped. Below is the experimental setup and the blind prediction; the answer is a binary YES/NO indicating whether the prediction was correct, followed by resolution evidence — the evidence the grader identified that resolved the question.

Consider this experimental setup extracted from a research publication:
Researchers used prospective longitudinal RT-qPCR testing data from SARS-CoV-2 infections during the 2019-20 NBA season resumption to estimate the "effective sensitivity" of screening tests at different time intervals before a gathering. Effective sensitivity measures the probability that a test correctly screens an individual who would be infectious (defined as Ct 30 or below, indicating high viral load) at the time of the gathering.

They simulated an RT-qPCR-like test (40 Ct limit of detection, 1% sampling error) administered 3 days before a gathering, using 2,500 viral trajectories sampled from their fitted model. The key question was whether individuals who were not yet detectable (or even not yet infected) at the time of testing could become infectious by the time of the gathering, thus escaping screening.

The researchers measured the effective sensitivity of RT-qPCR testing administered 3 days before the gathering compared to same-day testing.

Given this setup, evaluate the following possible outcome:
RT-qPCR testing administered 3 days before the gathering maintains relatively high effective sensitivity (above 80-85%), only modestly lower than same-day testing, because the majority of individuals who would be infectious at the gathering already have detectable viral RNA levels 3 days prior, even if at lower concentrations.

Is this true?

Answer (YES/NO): NO